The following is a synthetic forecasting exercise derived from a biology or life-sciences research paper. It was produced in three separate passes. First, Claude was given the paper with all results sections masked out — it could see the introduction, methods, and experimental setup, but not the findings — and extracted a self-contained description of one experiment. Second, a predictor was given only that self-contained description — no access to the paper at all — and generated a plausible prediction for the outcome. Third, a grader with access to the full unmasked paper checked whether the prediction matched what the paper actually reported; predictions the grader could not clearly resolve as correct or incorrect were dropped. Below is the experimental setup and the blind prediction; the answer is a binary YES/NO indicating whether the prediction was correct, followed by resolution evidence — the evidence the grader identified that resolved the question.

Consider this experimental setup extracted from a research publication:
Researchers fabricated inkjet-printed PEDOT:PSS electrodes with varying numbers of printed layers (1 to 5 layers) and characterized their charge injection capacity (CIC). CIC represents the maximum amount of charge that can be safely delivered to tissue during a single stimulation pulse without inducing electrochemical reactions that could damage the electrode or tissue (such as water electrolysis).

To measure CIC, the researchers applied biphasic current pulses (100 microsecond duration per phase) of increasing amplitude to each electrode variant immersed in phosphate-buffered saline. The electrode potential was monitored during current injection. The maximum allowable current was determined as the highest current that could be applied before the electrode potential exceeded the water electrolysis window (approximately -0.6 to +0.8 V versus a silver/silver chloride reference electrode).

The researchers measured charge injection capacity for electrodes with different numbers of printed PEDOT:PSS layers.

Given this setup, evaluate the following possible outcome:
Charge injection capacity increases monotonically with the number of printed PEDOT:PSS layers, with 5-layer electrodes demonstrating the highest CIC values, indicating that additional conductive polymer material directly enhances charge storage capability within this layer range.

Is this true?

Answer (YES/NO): NO